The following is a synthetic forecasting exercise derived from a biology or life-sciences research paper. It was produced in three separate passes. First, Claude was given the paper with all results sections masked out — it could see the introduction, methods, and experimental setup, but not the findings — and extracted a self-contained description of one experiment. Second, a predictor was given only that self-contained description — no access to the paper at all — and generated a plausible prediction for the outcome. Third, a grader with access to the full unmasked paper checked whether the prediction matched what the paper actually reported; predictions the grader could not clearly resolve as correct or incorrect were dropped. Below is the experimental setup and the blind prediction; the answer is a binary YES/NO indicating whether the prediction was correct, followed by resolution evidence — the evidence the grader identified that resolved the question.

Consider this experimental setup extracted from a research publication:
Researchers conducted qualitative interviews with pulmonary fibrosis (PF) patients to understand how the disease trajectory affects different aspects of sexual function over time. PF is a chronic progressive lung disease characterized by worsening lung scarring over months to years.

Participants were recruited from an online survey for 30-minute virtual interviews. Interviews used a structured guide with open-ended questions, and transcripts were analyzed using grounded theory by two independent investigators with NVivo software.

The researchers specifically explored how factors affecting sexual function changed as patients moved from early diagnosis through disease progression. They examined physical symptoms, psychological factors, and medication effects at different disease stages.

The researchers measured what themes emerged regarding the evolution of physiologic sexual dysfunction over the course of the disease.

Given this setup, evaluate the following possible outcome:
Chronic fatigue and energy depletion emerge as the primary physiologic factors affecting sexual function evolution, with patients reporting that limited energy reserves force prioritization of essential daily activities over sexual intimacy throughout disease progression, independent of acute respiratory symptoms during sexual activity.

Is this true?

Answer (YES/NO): NO